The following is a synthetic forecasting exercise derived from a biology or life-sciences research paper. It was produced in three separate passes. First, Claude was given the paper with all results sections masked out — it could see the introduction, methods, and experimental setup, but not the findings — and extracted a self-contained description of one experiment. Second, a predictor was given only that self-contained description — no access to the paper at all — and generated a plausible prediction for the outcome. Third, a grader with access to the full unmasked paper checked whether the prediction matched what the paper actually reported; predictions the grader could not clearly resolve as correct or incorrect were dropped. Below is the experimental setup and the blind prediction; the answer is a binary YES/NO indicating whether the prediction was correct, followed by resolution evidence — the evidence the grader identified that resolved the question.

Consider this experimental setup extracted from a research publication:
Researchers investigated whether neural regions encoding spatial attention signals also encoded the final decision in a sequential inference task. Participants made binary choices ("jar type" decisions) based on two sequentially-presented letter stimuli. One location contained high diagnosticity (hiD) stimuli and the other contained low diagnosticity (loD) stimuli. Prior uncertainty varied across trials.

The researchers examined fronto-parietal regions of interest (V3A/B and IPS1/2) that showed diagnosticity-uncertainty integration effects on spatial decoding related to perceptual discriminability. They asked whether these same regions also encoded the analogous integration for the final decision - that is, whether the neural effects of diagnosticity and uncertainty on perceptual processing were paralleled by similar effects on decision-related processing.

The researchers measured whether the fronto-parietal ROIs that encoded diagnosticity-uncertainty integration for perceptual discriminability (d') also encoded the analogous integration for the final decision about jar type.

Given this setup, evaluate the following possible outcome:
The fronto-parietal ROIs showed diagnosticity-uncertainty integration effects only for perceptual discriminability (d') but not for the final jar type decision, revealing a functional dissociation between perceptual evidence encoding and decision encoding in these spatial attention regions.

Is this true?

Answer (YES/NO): YES